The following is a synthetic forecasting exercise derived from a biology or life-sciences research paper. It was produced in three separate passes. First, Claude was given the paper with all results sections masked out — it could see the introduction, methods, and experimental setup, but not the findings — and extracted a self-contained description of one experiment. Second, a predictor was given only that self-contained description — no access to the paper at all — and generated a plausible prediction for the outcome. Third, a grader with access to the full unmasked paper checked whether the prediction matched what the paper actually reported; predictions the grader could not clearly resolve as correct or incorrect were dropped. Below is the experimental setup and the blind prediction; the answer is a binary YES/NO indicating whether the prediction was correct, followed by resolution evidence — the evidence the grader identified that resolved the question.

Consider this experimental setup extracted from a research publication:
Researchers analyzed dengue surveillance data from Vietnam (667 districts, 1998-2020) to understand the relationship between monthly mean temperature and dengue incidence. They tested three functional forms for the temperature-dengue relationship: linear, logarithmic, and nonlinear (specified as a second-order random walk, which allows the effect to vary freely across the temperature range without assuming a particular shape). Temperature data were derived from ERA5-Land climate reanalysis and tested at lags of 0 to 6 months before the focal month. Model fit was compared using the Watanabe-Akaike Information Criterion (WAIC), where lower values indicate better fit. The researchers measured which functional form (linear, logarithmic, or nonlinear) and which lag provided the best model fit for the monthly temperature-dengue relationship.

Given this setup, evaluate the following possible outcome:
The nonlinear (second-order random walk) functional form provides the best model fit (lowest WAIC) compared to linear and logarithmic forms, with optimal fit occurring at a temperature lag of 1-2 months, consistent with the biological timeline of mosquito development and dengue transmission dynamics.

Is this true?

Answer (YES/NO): YES